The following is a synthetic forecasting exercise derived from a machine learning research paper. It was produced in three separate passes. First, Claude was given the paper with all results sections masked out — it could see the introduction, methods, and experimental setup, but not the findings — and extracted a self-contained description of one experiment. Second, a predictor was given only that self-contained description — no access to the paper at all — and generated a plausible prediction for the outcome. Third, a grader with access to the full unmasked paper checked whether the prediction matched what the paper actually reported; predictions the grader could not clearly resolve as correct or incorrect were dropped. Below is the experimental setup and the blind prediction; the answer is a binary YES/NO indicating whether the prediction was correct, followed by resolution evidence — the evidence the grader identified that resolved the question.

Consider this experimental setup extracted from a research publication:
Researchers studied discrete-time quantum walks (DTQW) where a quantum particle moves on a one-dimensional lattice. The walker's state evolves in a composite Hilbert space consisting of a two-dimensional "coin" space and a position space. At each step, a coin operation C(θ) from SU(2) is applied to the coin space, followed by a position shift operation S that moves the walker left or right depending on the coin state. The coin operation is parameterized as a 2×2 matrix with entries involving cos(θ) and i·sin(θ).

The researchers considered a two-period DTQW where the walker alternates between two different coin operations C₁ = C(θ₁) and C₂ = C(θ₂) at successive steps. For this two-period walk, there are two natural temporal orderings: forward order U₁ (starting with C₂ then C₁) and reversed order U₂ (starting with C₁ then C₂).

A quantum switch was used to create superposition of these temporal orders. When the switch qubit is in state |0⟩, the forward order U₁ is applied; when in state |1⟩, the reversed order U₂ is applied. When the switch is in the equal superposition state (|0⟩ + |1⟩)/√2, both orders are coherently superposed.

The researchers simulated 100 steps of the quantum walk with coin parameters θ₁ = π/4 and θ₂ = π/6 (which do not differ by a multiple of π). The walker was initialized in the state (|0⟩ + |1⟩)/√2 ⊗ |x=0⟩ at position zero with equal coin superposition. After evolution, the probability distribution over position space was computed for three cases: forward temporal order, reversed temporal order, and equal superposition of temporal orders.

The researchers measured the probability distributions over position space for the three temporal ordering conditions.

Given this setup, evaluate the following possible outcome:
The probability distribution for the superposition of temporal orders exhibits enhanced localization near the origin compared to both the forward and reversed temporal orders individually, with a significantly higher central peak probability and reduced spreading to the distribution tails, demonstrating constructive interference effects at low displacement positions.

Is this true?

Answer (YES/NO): NO